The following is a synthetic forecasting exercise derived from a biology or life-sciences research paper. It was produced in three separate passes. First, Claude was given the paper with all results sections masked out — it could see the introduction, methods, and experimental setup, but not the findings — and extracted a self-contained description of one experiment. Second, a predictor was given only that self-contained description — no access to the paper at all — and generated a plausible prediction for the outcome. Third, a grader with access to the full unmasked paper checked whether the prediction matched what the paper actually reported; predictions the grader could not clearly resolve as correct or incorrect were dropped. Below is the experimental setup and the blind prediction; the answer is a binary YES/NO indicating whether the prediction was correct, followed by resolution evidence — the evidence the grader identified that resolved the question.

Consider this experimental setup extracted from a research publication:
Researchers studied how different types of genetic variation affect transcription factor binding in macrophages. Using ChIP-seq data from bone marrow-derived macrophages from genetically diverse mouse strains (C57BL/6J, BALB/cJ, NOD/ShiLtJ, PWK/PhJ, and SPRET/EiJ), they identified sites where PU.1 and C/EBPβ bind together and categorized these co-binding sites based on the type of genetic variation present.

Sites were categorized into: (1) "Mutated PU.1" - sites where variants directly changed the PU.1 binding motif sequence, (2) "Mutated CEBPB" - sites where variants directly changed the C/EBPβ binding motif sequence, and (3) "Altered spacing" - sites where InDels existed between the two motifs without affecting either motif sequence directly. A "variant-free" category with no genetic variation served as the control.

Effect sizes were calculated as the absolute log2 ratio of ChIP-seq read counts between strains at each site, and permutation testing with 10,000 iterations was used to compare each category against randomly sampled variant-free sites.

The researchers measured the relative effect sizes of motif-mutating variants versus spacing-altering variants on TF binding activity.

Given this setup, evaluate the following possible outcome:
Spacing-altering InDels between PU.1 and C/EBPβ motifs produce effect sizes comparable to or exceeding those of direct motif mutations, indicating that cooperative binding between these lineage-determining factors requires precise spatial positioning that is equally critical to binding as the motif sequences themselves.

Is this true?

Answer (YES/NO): NO